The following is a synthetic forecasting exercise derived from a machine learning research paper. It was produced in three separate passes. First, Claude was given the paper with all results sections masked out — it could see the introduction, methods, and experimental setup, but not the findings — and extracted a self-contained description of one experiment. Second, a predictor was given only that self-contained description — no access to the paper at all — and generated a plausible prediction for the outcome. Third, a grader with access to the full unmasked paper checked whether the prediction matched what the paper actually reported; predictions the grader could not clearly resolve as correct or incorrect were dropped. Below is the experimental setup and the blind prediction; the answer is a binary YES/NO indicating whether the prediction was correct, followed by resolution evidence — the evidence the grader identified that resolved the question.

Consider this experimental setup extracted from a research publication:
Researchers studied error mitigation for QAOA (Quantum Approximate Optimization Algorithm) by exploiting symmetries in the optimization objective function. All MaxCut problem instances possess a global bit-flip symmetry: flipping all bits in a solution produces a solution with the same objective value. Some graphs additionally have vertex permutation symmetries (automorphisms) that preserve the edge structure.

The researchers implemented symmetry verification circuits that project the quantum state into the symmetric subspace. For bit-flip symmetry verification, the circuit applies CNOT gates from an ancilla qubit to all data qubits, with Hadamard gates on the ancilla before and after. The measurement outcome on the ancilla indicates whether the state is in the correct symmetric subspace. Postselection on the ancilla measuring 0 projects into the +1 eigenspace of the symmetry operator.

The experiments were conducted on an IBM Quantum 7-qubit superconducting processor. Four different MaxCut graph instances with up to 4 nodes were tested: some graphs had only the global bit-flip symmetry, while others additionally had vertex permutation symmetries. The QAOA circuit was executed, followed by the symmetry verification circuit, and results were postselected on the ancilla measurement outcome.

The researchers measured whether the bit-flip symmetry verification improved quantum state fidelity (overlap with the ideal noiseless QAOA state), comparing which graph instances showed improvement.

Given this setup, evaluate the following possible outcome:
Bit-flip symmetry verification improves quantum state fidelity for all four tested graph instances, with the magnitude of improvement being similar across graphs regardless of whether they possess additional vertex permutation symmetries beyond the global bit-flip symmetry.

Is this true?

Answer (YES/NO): NO